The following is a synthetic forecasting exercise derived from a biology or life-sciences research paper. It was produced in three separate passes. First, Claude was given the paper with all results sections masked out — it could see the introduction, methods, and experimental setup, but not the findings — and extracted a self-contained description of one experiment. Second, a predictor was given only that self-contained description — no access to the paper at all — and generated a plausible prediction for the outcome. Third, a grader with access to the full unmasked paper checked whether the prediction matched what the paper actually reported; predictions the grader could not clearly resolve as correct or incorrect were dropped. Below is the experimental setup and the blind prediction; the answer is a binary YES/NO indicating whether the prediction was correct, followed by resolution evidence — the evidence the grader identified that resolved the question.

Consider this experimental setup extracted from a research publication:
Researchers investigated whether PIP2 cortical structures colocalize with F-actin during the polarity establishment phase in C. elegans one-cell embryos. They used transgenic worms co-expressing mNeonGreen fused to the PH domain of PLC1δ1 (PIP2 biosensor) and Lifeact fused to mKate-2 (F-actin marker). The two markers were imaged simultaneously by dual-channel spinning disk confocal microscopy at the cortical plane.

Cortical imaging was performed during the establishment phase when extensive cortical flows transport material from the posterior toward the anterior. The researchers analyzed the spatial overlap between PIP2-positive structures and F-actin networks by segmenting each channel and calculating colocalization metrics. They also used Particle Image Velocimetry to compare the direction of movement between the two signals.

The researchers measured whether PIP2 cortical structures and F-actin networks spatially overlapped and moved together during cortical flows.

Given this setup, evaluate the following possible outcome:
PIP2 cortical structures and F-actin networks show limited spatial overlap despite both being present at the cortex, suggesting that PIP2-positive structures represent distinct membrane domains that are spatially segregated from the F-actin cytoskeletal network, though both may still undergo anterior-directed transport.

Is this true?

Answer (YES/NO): NO